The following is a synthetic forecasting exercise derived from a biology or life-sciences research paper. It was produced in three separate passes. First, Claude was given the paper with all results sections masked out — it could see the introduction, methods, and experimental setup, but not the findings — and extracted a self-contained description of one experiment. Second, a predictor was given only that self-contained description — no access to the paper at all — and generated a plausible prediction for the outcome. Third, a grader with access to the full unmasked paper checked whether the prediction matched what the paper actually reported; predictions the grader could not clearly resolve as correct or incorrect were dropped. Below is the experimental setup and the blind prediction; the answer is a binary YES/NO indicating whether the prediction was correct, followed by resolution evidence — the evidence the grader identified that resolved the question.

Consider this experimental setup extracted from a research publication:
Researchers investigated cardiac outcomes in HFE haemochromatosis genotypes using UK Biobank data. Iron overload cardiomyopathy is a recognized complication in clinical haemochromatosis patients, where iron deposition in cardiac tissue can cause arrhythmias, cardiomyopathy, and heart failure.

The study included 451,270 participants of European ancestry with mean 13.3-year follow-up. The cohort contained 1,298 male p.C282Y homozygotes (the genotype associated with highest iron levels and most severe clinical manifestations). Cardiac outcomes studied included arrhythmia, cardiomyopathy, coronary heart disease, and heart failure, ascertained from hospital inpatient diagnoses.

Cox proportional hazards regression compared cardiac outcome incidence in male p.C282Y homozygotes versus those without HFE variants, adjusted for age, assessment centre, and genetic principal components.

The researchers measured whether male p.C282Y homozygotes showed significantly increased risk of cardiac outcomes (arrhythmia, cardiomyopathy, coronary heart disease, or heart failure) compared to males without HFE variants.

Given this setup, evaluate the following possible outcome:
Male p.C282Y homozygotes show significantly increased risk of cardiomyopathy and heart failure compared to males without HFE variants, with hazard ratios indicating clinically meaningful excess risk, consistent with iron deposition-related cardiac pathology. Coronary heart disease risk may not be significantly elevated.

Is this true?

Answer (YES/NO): NO